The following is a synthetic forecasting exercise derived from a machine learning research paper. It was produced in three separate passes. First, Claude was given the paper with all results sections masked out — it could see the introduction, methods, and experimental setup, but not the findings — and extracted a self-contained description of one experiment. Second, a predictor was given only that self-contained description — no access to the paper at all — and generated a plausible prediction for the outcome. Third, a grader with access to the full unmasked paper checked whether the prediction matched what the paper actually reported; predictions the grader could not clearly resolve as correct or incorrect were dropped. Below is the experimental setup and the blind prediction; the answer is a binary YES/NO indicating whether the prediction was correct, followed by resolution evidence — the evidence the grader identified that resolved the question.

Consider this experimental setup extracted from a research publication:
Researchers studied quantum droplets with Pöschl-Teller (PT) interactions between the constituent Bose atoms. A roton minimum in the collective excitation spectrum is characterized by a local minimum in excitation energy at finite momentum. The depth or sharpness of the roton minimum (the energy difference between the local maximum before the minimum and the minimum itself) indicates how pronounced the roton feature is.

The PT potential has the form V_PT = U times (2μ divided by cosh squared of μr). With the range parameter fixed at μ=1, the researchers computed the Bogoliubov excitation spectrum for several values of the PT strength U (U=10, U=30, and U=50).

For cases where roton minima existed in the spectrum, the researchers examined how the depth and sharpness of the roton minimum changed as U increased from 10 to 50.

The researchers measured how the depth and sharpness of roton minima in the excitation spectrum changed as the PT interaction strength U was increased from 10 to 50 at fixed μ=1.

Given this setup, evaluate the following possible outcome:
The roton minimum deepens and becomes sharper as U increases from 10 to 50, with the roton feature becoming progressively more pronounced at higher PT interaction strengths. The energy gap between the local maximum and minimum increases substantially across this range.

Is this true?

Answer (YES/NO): YES